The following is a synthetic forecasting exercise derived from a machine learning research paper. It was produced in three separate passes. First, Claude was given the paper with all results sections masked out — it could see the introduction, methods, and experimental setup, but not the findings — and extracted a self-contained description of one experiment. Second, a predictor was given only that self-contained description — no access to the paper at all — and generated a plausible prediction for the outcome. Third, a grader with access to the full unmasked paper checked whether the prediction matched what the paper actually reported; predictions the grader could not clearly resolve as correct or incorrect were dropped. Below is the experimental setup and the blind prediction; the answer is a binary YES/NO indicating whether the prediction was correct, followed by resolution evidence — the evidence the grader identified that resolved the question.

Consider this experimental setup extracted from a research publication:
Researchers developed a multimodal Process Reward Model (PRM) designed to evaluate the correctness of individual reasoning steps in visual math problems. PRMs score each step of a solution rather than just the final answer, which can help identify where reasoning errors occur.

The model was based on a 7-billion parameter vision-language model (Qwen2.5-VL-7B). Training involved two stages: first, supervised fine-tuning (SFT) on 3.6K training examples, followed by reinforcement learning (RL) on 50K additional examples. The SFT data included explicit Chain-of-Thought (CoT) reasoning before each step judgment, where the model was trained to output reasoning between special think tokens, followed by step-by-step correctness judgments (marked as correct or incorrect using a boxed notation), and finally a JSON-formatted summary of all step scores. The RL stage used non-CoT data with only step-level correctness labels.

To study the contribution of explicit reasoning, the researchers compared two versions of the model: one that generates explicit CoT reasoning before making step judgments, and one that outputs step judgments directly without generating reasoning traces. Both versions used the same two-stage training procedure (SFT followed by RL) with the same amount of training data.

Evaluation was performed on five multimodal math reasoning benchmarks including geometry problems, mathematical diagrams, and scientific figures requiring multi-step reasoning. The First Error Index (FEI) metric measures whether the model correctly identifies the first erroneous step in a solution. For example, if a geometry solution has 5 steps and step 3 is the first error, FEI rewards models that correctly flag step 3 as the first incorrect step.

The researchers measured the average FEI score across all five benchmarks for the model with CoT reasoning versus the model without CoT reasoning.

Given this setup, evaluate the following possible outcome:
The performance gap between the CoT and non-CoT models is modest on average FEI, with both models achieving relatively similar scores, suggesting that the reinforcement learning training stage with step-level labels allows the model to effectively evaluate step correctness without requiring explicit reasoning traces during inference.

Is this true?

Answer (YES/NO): NO